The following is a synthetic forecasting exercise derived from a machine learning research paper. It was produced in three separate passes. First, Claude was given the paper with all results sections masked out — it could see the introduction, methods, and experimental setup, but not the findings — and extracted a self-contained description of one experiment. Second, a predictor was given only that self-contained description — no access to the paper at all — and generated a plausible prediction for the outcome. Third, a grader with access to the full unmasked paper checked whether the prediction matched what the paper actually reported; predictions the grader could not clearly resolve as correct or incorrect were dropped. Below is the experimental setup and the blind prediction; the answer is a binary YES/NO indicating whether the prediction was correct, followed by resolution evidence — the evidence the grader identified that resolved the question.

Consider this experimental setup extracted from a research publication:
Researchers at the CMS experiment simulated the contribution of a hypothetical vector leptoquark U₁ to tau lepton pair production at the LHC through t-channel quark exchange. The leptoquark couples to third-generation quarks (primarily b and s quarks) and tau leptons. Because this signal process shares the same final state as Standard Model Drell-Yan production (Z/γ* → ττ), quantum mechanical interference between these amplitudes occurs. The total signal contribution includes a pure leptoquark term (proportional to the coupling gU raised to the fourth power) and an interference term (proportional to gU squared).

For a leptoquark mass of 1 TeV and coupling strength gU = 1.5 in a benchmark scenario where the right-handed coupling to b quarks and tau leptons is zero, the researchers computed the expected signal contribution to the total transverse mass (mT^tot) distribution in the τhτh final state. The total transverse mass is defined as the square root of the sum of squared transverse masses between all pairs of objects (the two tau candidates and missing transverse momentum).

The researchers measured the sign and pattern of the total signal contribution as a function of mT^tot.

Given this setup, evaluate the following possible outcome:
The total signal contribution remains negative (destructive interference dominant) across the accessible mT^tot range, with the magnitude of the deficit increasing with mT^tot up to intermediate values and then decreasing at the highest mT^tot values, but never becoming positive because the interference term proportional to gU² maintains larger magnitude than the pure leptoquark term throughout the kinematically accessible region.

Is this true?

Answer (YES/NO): NO